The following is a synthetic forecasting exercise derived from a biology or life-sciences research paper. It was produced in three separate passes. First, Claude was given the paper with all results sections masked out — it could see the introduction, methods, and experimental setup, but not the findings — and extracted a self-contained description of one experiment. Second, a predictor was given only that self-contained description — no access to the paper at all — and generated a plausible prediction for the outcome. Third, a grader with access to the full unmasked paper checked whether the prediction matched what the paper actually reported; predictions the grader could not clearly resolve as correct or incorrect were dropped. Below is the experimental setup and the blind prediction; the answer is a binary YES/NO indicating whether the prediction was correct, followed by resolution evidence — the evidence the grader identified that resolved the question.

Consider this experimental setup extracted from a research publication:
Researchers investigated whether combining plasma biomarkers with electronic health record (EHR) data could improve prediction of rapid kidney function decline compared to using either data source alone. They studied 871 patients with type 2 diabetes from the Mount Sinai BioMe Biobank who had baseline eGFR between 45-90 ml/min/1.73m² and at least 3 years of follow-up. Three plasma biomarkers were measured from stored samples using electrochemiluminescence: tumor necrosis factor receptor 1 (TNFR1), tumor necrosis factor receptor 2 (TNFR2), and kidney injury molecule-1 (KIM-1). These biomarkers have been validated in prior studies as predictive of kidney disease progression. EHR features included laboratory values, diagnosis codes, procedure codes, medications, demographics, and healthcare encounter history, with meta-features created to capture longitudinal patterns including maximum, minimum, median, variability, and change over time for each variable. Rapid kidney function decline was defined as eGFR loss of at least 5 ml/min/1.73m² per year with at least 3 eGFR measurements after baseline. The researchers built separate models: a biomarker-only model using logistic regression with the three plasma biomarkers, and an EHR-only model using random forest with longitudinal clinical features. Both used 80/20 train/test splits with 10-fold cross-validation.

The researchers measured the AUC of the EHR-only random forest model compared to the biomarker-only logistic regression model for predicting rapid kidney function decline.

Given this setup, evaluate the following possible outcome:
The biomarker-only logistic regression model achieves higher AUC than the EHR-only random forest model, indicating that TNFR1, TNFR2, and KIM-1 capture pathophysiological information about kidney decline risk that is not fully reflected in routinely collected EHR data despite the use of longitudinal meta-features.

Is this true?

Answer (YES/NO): YES